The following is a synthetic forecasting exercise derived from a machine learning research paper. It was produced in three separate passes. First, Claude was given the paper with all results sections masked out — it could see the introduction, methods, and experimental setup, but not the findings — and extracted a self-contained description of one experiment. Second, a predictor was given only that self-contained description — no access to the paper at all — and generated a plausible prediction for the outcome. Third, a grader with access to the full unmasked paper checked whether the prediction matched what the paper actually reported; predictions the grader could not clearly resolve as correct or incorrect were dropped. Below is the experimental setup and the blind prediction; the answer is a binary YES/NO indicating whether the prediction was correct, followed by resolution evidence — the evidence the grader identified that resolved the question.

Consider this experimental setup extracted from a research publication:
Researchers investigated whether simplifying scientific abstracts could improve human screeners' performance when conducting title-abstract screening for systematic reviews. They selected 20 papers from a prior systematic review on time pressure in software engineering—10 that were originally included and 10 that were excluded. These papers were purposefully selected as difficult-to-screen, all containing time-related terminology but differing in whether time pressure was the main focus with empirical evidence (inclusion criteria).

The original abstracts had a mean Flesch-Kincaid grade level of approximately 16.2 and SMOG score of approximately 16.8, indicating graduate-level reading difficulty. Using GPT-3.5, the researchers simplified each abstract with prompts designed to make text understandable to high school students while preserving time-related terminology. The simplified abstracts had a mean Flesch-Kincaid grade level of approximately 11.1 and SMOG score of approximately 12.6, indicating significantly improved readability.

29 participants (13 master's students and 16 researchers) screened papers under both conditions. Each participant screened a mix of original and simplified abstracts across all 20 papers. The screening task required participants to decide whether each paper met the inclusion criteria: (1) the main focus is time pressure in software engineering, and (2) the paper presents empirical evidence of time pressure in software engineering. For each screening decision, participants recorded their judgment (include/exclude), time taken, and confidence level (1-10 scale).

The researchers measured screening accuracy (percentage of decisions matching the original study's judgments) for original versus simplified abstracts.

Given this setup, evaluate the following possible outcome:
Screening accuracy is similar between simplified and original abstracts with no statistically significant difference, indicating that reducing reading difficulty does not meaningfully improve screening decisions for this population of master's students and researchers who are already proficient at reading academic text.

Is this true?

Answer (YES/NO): YES